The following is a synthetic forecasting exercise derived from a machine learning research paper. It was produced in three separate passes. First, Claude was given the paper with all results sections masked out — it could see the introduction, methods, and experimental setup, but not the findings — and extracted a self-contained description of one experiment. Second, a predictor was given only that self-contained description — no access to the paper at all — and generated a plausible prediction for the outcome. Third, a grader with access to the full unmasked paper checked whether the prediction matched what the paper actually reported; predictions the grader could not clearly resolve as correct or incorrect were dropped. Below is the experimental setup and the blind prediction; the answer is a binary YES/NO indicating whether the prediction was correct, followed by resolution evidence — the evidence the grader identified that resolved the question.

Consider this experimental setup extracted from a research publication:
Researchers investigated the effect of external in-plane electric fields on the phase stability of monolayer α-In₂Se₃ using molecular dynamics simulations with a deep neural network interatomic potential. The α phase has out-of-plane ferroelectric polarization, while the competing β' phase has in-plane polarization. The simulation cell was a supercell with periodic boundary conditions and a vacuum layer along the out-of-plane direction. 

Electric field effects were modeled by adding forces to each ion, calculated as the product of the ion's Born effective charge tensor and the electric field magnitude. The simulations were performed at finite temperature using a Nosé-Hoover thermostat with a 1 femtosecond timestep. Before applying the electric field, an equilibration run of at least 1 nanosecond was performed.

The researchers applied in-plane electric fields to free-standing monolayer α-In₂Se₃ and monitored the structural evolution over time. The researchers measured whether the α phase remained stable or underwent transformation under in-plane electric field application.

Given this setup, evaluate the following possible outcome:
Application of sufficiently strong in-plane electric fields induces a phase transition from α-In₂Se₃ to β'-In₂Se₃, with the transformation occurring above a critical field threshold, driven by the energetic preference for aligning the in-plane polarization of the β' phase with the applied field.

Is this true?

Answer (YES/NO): NO